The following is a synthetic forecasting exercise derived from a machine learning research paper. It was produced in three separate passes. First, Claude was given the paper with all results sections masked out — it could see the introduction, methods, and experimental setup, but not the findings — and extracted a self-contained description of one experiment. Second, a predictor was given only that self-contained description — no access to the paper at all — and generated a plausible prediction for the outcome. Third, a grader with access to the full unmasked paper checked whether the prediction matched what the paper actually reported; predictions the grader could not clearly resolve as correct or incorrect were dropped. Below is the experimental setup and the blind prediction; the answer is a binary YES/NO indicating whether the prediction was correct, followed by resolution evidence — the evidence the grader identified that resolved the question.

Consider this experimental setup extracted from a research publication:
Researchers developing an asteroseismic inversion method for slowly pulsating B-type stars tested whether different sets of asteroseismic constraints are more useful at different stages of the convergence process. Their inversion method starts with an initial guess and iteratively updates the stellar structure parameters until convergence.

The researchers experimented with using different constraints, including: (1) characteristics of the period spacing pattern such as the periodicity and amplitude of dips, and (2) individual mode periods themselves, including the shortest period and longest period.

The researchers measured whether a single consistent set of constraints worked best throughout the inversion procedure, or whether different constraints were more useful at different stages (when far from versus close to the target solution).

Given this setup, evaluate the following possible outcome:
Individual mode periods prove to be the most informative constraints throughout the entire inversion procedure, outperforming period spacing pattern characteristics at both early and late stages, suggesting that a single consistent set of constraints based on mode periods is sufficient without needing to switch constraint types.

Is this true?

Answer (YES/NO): NO